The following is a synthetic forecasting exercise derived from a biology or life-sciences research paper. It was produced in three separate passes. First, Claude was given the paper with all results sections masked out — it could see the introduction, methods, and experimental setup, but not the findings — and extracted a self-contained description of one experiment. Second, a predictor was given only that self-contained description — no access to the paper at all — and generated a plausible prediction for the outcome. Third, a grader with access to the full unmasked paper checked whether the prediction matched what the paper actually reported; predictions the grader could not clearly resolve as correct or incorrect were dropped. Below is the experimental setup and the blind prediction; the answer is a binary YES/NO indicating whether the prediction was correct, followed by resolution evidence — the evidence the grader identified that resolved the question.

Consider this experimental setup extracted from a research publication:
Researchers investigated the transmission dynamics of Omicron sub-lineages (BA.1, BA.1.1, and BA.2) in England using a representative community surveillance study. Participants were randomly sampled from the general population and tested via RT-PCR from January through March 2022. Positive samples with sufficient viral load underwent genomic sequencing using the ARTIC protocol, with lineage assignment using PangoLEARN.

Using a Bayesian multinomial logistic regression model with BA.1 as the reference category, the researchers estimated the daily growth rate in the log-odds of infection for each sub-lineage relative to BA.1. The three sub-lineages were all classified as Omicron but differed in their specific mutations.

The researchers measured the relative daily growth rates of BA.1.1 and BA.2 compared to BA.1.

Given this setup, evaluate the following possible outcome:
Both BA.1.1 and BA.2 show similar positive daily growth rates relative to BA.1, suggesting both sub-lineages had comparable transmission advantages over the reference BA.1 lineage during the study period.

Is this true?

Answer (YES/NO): NO